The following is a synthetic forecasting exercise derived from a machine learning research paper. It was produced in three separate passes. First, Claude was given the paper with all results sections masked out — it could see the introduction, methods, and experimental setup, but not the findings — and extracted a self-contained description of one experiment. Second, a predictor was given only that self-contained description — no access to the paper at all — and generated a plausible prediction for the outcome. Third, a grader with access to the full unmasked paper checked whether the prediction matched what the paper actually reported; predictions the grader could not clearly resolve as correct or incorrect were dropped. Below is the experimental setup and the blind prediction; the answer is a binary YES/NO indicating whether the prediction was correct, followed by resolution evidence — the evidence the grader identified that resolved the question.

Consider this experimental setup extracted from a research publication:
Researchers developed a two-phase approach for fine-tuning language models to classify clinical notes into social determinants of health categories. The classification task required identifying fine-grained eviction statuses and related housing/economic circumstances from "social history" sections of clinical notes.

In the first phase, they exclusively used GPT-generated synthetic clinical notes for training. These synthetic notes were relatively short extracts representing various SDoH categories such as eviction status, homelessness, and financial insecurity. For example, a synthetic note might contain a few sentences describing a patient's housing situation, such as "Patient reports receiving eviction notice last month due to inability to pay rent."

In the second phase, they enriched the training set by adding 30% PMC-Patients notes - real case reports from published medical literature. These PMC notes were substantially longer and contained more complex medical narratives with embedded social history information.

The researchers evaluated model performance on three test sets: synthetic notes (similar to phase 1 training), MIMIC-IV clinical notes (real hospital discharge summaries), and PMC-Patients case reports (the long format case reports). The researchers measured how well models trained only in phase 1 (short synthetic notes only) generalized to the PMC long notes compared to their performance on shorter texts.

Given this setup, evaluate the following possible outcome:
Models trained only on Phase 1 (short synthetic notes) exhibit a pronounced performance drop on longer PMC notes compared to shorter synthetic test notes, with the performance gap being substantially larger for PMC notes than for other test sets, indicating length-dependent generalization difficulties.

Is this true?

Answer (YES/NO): YES